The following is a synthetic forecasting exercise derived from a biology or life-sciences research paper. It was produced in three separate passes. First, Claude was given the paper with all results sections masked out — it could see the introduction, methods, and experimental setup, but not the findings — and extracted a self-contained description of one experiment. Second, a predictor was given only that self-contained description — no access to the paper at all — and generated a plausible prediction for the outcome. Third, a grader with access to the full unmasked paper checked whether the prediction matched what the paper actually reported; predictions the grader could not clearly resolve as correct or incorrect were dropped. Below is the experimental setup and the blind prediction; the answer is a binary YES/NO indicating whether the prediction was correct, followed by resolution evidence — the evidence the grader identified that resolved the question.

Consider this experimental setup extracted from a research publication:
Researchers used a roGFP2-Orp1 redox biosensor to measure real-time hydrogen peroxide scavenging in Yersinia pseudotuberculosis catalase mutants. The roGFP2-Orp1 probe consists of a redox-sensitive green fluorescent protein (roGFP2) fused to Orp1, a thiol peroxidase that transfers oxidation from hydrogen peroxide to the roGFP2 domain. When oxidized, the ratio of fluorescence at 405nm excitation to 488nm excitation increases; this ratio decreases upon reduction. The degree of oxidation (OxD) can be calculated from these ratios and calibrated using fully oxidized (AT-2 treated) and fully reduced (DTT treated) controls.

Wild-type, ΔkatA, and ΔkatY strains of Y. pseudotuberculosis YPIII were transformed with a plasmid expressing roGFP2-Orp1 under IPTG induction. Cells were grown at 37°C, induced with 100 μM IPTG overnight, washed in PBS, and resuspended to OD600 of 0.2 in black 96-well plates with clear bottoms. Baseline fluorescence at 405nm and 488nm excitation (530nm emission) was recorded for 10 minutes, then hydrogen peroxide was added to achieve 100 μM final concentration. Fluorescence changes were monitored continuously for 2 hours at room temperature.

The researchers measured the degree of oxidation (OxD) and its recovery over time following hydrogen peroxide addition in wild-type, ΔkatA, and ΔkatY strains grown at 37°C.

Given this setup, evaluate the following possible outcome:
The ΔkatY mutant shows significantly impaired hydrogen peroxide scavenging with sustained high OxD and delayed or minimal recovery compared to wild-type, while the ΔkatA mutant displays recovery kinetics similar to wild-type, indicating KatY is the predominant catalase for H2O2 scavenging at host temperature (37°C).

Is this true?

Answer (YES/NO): NO